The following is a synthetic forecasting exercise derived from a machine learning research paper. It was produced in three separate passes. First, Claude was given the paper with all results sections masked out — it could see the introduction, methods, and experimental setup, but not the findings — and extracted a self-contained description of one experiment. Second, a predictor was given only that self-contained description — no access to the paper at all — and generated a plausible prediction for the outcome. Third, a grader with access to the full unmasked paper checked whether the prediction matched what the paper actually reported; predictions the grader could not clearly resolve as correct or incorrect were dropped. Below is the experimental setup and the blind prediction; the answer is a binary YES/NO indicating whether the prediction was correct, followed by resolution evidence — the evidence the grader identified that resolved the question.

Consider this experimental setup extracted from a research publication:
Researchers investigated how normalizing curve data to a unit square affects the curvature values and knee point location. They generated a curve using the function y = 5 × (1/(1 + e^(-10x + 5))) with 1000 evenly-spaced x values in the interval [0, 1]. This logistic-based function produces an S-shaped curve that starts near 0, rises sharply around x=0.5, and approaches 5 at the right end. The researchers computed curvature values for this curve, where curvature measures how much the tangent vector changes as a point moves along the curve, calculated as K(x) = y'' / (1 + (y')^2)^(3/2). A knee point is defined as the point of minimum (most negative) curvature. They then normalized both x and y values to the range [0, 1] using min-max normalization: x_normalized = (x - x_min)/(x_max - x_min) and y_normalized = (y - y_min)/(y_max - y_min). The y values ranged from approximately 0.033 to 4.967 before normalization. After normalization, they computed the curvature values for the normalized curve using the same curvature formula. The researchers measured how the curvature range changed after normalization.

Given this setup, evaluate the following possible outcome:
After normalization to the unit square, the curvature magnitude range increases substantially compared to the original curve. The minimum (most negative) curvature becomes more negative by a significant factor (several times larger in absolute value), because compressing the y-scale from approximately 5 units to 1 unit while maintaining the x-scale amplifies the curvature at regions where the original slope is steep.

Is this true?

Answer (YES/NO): NO